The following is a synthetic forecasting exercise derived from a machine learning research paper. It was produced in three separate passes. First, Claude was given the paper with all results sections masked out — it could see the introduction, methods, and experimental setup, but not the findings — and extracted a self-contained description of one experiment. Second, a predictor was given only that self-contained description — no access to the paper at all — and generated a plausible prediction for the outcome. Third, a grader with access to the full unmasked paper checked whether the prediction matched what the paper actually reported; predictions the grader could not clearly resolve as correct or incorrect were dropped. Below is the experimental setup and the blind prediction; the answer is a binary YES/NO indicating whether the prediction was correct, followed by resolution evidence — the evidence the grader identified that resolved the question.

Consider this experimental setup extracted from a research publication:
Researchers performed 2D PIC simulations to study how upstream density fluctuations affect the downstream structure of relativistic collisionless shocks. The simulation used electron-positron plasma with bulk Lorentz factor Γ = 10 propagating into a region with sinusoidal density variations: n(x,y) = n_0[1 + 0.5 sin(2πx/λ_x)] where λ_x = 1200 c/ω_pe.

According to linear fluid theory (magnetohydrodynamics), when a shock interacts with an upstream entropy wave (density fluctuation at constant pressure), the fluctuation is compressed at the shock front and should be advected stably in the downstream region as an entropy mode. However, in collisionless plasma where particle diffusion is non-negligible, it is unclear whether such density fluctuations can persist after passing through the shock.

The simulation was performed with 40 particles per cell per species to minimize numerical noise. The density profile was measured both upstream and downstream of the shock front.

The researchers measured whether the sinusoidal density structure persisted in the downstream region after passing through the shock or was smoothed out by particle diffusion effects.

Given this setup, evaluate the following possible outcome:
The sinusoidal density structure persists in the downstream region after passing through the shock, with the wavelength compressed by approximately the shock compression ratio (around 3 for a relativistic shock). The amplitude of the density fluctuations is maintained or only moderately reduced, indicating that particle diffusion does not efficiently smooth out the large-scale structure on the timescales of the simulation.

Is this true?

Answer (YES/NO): YES